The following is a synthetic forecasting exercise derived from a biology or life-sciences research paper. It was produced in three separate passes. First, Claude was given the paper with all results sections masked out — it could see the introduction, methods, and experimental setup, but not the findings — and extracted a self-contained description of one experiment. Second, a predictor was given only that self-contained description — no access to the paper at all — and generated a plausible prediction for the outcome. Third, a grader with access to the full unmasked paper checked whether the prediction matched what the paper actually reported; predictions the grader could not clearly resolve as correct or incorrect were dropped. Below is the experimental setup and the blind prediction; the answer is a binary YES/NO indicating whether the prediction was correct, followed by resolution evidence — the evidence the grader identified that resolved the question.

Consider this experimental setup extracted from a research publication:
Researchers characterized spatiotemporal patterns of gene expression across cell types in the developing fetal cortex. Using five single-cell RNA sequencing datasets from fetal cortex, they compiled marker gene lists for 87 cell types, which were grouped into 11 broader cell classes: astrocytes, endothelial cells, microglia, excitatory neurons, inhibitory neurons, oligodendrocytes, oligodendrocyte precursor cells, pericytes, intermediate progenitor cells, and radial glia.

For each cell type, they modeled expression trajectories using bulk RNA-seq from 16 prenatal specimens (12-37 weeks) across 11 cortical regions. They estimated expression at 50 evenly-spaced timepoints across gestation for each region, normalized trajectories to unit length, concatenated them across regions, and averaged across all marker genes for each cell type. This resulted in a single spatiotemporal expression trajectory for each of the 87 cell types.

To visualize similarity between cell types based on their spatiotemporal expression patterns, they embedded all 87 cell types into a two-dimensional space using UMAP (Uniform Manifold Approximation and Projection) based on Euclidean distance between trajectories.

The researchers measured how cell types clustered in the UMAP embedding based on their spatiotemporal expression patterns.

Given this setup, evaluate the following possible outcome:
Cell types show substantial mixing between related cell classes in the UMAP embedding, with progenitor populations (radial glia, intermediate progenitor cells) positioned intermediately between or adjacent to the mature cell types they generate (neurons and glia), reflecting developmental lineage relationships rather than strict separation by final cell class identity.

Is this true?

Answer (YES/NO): NO